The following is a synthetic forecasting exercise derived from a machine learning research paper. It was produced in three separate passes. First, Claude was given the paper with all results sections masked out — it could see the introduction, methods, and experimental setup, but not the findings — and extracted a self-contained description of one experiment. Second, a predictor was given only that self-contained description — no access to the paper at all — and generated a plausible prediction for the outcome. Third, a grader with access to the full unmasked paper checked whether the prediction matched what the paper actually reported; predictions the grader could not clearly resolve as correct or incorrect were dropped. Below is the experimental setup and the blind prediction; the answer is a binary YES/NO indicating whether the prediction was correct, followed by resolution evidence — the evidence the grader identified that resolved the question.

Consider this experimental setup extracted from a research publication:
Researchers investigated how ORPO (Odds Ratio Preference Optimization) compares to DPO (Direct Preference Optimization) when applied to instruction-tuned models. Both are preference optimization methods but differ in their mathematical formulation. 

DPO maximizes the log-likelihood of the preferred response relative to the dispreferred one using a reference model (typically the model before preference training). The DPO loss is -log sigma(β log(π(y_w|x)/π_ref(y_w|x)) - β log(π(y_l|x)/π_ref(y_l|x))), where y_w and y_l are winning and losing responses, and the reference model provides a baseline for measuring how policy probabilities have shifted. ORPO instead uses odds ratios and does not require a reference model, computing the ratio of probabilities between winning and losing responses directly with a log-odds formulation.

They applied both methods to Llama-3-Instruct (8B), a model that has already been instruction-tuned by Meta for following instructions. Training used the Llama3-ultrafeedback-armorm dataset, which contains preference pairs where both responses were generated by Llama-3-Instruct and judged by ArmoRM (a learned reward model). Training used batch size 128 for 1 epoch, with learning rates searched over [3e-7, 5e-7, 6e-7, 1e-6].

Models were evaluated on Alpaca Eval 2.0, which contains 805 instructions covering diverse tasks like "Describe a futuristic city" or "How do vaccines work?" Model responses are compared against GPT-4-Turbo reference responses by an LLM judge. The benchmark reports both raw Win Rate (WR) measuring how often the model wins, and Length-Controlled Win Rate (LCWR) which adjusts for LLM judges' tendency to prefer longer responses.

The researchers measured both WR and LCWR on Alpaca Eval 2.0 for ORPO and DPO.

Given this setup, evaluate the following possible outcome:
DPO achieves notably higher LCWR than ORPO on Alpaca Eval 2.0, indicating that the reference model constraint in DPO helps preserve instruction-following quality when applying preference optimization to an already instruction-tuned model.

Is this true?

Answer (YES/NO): YES